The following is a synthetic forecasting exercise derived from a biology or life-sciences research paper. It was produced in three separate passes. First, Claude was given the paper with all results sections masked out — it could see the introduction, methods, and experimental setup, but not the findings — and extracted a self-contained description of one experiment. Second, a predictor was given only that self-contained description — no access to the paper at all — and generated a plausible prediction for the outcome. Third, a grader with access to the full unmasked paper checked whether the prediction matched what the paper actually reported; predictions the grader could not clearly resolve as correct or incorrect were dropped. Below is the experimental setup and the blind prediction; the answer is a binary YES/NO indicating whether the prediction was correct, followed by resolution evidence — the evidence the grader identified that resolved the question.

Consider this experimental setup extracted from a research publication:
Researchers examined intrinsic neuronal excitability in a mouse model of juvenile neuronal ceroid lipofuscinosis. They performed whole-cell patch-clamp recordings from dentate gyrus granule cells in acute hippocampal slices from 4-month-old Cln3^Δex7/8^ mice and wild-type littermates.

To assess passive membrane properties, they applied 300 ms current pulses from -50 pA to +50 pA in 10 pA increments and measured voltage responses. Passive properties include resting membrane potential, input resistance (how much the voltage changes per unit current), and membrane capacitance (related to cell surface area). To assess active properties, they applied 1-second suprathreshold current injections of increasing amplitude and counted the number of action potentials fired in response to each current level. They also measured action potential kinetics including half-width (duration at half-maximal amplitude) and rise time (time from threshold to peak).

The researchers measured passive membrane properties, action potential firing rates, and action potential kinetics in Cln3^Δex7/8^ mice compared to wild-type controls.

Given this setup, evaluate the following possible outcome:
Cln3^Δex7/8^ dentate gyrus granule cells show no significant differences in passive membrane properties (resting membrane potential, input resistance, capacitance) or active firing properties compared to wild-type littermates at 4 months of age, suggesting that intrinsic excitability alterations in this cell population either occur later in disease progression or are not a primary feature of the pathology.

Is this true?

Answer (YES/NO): NO